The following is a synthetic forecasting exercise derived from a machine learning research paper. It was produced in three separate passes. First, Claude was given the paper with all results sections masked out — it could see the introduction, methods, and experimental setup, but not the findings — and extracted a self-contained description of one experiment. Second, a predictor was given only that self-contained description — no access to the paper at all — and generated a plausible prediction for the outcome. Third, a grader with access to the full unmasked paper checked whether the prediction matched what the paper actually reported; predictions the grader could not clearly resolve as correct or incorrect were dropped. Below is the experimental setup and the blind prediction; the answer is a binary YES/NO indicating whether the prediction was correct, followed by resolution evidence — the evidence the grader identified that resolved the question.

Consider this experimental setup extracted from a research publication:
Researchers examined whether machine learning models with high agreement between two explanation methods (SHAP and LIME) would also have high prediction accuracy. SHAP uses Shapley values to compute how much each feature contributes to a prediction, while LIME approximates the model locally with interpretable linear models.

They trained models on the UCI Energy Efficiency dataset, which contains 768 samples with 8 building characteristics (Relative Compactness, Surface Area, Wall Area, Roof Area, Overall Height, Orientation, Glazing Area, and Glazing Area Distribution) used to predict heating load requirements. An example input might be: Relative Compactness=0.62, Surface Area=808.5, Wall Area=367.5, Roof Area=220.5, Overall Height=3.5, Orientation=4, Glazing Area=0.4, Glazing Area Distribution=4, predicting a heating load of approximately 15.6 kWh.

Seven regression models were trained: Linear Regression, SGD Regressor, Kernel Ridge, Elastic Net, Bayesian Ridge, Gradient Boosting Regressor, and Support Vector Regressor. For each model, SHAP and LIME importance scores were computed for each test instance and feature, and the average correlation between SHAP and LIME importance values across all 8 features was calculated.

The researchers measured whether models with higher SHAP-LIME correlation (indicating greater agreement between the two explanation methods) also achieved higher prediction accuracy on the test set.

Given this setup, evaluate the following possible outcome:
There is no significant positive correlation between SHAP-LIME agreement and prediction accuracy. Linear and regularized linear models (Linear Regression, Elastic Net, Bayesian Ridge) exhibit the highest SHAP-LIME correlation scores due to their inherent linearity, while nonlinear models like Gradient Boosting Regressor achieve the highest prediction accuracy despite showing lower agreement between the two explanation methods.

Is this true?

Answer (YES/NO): NO